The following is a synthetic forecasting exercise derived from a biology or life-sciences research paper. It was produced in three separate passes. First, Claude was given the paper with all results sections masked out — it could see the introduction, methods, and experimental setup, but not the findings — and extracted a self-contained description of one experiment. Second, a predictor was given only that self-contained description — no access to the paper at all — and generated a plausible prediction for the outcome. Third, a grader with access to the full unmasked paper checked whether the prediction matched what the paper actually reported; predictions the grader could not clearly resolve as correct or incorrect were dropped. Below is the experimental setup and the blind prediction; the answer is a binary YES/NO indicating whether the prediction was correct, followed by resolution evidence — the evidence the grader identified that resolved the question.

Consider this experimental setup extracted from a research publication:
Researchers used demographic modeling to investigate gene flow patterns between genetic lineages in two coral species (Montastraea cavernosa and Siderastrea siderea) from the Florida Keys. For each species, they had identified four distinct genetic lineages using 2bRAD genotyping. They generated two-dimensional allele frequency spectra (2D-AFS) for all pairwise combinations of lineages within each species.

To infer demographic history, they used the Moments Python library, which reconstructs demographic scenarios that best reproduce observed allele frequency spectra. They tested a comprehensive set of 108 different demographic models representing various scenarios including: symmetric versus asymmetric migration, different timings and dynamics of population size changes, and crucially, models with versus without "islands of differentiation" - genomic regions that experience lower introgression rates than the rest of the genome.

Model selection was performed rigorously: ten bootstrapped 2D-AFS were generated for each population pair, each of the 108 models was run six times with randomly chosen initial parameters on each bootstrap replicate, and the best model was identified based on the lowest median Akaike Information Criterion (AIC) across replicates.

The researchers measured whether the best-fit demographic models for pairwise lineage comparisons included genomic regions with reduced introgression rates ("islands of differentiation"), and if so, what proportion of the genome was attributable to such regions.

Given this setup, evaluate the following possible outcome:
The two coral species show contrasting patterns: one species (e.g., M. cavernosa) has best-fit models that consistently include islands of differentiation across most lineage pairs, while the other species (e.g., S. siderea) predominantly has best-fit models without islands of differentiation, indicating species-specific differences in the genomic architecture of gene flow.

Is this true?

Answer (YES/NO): NO